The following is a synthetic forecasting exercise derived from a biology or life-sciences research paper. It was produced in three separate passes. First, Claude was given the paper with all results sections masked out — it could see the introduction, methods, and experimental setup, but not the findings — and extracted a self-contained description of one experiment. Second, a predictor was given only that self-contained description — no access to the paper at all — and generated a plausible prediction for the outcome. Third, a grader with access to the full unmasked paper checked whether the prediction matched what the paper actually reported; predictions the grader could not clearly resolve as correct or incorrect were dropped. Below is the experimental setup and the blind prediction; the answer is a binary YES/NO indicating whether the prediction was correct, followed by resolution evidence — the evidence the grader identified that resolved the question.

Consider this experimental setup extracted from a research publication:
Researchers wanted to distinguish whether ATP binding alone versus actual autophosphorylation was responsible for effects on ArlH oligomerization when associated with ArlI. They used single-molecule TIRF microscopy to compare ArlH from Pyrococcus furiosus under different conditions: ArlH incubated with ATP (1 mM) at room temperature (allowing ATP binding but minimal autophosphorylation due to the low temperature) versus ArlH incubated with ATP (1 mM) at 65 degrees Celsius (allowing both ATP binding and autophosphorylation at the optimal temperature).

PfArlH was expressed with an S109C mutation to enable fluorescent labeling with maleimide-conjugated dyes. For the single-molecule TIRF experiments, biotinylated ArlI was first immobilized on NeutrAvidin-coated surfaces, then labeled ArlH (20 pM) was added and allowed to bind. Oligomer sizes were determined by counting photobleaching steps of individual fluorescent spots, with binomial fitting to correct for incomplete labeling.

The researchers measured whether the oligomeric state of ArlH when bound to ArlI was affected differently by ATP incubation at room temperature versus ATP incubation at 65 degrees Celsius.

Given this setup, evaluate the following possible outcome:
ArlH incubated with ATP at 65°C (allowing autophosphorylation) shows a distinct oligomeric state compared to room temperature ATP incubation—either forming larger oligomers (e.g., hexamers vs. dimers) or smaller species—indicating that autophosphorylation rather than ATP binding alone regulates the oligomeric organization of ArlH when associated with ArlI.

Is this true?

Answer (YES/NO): YES